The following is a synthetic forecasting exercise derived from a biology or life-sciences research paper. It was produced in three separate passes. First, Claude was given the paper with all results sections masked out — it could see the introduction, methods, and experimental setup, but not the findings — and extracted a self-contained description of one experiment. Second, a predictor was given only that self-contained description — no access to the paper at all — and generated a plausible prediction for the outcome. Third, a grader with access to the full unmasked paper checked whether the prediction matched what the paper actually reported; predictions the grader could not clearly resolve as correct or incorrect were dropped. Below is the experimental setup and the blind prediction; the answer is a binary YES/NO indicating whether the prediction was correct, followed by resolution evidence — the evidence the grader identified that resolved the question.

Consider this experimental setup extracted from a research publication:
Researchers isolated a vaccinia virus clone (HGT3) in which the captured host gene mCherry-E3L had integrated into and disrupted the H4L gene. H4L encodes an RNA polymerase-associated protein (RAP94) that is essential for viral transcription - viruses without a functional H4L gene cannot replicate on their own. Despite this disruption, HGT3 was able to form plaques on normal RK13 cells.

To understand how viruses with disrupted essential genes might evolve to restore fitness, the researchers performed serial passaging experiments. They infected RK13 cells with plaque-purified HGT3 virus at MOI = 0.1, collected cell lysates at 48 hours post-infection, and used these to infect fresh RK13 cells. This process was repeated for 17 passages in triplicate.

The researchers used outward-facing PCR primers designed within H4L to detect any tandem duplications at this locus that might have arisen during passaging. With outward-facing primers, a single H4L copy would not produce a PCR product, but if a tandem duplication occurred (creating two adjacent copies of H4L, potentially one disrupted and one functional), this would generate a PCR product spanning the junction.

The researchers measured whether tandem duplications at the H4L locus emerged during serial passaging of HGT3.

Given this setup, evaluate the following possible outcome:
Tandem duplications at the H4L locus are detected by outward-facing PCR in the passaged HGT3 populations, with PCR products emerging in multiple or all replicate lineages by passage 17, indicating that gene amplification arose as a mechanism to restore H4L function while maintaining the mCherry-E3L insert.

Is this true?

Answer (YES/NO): YES